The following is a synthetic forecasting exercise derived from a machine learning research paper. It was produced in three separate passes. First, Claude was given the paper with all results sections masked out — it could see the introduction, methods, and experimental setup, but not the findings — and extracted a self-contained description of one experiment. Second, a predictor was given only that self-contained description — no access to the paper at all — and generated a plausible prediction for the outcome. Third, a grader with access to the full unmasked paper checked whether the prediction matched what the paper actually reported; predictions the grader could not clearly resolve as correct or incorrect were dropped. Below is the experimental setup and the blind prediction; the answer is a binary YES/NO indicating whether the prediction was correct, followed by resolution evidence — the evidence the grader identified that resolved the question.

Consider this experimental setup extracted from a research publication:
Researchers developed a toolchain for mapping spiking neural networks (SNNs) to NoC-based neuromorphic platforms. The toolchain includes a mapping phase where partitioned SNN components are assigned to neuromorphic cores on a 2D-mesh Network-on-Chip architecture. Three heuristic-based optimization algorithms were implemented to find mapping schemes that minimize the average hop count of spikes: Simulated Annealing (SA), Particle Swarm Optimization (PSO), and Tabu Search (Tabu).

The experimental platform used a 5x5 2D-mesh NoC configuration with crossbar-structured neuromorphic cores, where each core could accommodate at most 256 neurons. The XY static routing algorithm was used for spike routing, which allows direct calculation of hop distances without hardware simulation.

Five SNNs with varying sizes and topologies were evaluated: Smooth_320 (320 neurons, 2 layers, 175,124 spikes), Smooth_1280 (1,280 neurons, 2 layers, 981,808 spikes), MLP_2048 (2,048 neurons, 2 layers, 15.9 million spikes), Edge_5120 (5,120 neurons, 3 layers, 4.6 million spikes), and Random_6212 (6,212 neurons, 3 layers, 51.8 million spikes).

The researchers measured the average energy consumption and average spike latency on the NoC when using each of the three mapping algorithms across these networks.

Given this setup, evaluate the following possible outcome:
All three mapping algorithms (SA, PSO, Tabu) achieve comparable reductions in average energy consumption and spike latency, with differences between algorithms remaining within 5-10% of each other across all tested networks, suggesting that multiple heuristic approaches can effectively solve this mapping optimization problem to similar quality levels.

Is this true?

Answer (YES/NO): NO